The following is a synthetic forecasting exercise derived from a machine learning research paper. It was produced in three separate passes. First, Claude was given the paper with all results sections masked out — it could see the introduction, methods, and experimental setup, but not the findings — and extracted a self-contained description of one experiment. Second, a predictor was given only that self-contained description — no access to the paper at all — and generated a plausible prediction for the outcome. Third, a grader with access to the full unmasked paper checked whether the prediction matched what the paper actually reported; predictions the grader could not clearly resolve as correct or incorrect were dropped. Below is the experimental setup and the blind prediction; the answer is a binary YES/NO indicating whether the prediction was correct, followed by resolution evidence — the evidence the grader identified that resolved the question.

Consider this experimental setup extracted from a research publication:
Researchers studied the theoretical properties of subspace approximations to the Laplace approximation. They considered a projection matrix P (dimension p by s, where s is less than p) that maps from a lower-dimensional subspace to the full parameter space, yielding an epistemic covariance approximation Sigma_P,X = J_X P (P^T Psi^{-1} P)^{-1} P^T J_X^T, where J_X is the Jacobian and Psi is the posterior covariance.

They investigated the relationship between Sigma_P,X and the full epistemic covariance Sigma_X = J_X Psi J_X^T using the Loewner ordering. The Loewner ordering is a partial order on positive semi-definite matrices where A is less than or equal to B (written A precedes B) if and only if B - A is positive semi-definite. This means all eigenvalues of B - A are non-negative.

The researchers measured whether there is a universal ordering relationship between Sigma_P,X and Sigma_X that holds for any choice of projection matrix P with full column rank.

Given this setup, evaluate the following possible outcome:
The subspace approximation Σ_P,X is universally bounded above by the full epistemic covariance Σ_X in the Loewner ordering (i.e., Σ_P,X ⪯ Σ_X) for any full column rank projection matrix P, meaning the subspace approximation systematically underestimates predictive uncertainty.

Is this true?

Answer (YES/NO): YES